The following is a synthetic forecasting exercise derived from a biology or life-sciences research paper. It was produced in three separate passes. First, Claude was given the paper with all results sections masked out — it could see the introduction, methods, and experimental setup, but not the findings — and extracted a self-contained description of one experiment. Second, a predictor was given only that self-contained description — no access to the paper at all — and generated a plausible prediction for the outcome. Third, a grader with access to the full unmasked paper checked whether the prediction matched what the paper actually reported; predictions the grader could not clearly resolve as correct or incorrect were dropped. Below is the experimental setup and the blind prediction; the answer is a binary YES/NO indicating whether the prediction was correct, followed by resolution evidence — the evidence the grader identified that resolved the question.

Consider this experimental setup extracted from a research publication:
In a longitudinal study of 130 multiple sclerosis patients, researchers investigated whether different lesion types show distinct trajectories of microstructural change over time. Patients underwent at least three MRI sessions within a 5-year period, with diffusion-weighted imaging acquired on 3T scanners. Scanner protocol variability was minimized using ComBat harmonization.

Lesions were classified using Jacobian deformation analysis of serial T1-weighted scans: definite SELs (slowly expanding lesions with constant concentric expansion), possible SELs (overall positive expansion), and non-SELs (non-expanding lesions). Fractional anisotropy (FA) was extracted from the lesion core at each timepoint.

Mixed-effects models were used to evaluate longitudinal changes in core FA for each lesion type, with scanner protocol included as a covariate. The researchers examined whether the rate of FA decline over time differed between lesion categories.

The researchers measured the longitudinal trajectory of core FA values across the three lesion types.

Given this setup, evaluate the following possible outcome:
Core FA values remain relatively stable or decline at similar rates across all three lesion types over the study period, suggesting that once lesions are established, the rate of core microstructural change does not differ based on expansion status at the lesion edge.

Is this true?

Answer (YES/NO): NO